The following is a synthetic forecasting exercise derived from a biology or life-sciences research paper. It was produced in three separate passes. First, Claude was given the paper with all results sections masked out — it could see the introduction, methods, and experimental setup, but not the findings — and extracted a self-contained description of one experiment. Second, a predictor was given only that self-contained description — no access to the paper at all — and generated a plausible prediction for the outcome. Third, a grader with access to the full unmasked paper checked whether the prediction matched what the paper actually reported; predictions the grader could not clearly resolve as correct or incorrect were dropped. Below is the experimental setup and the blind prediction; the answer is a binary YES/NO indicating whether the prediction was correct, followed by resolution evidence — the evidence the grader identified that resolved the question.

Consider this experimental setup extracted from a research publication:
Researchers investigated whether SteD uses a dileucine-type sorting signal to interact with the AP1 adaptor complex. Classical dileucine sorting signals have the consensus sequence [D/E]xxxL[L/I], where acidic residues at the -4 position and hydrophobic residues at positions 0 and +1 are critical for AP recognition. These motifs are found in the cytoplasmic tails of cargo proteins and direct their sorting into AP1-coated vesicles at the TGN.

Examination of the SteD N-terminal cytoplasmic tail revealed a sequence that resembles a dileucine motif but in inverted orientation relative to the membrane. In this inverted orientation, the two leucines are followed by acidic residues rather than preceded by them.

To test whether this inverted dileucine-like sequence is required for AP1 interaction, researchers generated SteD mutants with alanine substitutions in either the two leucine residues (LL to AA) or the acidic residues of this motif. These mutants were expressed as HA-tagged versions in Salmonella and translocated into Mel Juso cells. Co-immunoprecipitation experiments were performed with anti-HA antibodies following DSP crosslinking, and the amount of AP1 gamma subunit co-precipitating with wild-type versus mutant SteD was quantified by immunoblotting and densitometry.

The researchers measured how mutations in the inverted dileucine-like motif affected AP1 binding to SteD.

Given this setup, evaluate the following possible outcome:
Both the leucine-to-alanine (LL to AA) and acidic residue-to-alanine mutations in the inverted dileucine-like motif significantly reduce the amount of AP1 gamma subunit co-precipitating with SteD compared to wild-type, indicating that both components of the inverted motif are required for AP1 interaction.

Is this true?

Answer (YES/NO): NO